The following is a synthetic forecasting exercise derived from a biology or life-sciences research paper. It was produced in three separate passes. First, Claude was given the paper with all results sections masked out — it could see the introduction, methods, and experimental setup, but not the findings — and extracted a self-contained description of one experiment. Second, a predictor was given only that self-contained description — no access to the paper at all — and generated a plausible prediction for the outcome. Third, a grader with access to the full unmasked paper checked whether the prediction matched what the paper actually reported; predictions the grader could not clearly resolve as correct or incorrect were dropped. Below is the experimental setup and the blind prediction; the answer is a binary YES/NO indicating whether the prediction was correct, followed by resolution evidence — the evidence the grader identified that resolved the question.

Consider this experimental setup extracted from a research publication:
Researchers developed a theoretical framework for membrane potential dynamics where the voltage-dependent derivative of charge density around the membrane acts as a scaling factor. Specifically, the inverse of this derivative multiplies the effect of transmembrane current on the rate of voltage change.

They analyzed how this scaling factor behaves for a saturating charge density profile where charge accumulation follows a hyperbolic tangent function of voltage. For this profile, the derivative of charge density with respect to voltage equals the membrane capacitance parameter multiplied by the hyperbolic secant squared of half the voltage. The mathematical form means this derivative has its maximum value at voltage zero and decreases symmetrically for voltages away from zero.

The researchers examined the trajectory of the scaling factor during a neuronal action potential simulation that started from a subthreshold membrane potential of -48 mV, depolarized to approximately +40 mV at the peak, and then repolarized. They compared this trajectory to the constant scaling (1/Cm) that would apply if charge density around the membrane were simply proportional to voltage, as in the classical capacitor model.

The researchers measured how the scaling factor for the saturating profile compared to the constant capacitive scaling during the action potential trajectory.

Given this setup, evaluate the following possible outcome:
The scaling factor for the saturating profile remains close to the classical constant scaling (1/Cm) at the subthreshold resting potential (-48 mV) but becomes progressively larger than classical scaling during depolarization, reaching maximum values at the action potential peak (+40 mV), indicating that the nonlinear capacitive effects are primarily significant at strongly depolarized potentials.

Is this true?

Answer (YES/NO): NO